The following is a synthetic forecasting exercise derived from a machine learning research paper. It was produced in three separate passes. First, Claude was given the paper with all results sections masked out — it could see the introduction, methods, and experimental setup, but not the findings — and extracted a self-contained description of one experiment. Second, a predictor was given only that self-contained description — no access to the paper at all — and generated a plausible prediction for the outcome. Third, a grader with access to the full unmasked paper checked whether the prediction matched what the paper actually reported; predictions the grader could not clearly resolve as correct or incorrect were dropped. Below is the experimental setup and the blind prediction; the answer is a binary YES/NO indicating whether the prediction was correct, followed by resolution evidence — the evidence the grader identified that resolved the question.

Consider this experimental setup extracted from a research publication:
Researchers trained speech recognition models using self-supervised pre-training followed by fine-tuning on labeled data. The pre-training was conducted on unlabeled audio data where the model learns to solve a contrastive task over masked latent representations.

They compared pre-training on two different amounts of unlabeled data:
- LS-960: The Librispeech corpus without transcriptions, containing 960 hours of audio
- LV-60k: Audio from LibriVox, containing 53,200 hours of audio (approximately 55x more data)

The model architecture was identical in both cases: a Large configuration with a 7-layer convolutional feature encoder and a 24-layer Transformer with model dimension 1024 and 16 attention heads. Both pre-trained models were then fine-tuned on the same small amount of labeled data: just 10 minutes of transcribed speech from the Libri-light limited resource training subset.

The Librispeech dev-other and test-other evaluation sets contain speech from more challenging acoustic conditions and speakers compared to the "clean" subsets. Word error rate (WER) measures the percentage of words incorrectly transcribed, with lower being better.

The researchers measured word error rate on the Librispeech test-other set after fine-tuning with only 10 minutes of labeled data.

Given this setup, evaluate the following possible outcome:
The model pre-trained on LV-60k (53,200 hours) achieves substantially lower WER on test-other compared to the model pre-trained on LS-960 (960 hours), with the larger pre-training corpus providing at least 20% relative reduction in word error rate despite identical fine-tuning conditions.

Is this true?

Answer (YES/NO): YES